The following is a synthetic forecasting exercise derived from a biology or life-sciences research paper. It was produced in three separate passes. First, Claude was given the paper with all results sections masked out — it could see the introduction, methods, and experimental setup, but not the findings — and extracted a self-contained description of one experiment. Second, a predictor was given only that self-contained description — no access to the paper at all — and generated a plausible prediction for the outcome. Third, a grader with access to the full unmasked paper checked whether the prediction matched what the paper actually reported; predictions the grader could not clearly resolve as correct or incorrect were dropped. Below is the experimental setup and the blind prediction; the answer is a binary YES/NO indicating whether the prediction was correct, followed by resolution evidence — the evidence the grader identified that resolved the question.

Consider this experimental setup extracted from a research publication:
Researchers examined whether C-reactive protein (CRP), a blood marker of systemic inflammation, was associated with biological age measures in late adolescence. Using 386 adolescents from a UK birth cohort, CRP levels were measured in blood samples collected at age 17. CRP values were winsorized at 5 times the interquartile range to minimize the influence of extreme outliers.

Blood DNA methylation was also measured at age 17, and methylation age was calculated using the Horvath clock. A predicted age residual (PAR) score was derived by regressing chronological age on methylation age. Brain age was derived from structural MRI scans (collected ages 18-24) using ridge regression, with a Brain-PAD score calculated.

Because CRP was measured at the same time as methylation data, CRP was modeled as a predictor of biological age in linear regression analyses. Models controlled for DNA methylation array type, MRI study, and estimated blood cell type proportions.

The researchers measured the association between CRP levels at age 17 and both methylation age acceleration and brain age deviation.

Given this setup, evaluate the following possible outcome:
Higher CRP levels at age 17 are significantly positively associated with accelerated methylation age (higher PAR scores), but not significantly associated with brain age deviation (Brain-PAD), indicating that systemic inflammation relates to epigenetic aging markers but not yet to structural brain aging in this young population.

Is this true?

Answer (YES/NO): NO